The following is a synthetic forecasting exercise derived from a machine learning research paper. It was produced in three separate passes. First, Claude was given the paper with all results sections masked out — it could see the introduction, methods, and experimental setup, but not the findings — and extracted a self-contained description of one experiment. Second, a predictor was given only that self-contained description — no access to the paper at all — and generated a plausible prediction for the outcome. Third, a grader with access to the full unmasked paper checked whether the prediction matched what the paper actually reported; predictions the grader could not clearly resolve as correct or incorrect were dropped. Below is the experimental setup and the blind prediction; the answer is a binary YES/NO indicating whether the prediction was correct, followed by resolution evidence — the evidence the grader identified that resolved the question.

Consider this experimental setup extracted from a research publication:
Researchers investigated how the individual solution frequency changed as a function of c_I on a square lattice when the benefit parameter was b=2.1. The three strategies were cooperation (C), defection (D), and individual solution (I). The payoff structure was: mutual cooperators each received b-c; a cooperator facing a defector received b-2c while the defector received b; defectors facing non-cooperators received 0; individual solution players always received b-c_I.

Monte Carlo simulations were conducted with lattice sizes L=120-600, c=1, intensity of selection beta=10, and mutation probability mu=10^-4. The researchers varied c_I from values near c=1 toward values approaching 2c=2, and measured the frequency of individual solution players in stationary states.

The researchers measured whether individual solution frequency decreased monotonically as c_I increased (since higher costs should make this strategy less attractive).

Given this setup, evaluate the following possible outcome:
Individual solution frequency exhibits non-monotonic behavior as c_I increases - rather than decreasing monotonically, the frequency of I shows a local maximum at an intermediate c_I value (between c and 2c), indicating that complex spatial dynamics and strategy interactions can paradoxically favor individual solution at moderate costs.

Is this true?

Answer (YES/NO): YES